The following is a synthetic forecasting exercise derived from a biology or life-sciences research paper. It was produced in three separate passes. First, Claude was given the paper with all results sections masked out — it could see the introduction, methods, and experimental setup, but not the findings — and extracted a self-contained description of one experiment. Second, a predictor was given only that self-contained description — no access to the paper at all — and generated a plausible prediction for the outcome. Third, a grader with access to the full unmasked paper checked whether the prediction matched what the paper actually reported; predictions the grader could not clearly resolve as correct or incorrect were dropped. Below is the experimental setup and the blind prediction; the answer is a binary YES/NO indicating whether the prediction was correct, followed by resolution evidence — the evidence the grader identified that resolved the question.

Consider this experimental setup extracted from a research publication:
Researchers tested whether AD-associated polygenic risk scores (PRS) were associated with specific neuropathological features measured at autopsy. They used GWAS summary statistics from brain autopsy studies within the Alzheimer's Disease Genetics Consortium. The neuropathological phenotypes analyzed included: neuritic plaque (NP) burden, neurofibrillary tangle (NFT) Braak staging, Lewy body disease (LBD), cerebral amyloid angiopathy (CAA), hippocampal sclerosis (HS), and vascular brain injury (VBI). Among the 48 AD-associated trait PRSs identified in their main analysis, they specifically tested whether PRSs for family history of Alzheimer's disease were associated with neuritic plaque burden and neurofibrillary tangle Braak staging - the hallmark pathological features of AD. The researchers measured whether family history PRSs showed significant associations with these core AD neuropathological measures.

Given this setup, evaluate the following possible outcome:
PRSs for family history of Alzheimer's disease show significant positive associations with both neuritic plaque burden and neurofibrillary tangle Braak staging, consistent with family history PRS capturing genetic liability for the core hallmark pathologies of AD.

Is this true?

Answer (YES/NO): YES